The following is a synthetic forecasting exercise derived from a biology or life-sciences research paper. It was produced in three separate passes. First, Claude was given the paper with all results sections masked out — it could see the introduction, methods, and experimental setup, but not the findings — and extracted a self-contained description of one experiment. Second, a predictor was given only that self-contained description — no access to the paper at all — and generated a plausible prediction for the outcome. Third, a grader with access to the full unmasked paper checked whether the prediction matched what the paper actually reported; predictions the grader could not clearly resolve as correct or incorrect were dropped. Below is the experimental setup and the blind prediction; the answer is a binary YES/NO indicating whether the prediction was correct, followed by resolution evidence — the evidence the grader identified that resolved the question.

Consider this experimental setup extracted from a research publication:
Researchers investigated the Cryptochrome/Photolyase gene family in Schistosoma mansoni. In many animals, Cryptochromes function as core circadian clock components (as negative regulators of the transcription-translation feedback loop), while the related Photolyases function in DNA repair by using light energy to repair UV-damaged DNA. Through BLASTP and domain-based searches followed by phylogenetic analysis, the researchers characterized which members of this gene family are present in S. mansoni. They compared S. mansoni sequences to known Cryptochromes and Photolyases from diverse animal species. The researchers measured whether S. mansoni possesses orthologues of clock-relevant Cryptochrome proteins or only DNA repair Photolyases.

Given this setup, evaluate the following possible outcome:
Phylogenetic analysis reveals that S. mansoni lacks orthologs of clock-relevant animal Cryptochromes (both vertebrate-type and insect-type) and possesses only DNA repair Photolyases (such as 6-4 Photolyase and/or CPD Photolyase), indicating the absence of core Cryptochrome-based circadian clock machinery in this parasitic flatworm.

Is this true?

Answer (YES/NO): YES